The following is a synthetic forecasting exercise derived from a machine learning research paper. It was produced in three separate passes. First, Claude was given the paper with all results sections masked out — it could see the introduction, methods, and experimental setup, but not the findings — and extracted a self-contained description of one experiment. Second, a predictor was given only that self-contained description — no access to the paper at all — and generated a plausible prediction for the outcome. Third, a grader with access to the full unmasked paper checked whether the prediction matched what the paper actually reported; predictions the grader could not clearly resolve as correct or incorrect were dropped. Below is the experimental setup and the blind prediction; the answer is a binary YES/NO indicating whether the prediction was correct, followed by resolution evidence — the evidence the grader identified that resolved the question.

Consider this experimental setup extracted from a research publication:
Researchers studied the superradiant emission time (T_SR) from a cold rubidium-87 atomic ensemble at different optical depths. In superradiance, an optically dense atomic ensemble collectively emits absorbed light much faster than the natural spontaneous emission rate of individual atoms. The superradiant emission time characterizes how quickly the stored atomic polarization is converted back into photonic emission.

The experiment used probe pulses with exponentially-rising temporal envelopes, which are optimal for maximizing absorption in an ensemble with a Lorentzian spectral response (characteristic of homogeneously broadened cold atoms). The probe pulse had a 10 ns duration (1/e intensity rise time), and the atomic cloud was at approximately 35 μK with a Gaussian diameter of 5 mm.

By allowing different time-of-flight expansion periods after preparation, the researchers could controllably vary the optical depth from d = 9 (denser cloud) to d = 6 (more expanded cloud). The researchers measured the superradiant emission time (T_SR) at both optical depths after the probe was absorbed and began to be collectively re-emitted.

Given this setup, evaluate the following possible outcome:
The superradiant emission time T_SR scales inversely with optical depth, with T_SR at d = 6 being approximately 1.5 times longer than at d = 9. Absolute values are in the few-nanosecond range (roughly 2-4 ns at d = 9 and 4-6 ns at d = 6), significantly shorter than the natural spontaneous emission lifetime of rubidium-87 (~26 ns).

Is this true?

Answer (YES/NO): NO